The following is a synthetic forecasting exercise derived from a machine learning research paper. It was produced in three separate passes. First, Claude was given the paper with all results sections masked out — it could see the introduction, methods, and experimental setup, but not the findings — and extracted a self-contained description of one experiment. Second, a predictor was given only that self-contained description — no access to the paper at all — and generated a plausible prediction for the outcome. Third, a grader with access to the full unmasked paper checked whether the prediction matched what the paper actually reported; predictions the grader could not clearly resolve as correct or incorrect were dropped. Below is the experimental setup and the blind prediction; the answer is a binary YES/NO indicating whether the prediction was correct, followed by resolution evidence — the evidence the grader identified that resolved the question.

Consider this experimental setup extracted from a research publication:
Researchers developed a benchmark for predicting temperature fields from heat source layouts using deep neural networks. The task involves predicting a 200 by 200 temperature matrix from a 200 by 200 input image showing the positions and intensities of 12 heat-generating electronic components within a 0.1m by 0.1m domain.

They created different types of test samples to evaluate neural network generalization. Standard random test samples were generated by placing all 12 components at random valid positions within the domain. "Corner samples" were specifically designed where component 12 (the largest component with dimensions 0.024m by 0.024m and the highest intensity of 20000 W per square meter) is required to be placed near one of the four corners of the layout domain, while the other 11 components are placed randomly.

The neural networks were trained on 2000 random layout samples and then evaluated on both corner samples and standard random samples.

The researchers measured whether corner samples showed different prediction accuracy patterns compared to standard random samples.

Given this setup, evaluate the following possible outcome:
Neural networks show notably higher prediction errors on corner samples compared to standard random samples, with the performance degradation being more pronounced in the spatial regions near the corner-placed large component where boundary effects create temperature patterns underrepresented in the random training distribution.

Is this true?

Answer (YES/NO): NO